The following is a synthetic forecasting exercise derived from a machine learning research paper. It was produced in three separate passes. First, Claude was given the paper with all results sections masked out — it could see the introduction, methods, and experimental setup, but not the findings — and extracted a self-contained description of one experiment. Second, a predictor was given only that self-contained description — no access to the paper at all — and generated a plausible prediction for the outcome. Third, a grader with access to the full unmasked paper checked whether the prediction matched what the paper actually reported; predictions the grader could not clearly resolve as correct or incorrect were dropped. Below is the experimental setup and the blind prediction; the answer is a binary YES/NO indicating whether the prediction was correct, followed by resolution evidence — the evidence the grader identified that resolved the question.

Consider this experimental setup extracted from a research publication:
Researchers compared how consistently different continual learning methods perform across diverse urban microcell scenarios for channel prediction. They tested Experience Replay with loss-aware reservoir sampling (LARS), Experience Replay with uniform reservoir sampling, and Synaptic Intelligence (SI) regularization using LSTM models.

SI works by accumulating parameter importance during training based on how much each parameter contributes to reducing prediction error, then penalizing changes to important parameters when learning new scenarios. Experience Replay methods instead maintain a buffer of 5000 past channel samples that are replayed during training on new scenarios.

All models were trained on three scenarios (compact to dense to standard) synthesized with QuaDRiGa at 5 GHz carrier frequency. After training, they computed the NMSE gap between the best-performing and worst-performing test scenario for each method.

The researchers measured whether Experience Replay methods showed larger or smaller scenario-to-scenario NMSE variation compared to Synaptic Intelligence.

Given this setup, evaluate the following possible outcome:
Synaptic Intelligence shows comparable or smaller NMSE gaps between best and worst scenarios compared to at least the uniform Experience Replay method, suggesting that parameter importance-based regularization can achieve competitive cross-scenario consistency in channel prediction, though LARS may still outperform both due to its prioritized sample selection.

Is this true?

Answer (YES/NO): NO